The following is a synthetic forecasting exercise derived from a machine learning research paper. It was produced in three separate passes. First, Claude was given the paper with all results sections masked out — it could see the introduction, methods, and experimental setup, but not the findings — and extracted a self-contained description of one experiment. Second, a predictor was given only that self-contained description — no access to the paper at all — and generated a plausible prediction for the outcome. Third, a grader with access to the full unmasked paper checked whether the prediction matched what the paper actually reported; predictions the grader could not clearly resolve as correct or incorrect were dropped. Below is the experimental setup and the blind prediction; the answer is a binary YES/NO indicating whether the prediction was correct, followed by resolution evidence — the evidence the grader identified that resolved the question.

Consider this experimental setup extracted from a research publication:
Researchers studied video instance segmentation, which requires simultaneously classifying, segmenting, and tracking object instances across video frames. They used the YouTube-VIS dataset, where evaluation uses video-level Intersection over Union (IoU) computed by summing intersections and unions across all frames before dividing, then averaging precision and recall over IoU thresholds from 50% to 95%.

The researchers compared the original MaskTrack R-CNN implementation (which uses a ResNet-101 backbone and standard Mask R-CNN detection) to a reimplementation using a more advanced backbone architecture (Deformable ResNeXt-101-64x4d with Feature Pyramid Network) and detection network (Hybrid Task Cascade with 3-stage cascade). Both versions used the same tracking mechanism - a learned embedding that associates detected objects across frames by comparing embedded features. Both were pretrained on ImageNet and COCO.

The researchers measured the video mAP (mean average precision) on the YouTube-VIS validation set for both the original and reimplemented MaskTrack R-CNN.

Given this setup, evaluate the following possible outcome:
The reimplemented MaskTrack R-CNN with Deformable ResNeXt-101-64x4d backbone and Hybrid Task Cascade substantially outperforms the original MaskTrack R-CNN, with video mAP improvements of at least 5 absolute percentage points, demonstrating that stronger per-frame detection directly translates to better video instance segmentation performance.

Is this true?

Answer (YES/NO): YES